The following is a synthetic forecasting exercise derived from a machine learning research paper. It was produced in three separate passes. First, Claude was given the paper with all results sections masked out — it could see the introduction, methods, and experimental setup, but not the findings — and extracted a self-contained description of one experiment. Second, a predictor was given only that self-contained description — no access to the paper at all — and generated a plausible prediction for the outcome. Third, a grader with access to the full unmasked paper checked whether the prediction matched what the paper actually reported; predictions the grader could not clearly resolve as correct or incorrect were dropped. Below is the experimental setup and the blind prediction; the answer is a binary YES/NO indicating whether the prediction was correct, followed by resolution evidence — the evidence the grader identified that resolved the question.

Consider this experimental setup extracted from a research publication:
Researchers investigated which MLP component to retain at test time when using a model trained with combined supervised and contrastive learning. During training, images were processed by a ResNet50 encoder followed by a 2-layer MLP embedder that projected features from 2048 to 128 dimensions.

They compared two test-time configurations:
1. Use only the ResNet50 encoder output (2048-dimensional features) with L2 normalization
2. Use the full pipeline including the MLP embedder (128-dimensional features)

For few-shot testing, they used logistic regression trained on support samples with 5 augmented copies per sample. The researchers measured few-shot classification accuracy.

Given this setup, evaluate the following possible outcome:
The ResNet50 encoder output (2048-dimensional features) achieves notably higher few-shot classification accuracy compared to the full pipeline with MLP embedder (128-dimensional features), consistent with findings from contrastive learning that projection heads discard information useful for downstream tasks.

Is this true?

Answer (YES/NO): YES